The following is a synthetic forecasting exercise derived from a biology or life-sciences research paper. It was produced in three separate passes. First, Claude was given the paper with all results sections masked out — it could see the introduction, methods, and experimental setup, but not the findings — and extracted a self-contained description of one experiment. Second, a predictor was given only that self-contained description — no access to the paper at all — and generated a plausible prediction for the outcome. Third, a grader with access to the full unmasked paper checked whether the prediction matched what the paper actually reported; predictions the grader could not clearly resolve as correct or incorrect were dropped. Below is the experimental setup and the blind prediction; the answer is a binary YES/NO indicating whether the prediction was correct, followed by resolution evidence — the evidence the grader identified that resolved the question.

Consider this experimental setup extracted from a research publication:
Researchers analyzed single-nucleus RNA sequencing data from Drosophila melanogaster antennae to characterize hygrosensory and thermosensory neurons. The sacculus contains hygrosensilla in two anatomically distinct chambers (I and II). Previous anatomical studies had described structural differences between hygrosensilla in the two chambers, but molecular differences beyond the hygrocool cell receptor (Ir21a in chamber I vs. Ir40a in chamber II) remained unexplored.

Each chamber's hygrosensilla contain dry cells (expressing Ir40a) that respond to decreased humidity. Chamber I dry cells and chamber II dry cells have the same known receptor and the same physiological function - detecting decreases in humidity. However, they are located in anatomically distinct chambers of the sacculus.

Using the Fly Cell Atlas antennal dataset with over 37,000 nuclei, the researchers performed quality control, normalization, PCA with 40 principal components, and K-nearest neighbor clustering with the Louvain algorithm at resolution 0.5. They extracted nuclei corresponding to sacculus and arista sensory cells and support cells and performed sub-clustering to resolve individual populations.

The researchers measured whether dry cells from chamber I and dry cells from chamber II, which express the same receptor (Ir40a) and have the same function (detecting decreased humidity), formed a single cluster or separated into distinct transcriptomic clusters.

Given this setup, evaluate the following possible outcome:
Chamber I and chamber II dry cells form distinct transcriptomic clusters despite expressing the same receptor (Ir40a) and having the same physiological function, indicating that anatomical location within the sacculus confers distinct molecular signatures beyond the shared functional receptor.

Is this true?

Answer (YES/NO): YES